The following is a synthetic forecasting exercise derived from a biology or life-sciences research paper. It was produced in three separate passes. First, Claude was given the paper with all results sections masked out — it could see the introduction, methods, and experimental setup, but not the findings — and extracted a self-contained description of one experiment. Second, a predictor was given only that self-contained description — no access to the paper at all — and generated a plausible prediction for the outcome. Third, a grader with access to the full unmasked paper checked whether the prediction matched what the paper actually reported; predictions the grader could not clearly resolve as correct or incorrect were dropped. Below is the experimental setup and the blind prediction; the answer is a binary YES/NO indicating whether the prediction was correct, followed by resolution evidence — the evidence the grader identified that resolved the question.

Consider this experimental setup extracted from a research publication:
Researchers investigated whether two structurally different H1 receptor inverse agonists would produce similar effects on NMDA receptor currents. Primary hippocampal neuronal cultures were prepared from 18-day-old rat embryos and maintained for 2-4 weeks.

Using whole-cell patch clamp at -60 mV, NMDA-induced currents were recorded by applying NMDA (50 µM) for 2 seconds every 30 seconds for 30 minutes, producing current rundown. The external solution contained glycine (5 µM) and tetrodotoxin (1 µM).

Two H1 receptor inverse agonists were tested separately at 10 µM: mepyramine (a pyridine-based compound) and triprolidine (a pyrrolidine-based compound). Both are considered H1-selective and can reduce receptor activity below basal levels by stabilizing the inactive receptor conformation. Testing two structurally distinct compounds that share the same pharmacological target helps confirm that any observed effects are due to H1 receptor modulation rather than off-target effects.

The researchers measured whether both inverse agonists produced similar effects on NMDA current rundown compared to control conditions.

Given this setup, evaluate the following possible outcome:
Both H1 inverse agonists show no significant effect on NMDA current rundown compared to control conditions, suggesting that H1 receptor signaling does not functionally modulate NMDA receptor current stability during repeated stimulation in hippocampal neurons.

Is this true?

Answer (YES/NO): NO